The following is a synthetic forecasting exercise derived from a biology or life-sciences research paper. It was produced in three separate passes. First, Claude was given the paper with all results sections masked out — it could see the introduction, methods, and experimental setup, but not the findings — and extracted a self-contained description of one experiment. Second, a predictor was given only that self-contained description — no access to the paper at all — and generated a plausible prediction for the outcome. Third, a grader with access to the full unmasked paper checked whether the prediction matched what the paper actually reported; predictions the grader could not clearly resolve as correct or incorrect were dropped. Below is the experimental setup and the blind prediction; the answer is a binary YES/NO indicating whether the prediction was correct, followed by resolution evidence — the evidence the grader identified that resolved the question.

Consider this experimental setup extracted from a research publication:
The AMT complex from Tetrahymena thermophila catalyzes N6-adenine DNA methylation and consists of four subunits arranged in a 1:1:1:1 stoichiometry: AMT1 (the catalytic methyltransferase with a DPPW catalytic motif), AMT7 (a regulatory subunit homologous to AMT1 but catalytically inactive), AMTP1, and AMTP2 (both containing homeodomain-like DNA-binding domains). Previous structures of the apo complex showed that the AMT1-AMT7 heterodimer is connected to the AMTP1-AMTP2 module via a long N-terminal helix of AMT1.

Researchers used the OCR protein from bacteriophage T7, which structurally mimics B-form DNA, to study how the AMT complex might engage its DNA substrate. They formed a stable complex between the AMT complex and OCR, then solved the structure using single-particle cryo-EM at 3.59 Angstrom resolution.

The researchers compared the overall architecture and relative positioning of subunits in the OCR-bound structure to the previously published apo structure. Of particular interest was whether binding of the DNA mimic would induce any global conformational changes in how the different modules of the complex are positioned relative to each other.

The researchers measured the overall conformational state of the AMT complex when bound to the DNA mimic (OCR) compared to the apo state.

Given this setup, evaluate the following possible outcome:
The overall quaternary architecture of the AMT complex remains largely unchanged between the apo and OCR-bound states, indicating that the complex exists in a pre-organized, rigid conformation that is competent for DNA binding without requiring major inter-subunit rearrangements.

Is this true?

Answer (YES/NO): NO